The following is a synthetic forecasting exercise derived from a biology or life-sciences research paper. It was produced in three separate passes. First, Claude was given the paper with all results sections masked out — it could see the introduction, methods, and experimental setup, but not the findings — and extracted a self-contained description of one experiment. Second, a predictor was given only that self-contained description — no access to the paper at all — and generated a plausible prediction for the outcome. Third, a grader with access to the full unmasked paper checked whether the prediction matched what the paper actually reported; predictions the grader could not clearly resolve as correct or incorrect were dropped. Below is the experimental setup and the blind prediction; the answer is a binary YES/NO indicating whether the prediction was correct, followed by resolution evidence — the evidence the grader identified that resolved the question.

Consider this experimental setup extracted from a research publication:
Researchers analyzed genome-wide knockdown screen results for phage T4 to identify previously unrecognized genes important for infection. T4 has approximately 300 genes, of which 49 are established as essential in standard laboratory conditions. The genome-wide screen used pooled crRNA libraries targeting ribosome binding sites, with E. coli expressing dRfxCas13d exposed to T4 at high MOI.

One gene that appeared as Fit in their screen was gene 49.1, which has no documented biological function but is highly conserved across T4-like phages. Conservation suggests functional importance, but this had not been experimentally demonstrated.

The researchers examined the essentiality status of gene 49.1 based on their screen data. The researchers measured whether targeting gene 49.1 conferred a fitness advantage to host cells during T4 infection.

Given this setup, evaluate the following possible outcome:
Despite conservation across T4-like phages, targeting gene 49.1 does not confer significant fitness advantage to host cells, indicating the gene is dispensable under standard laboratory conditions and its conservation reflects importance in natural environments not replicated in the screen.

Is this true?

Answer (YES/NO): NO